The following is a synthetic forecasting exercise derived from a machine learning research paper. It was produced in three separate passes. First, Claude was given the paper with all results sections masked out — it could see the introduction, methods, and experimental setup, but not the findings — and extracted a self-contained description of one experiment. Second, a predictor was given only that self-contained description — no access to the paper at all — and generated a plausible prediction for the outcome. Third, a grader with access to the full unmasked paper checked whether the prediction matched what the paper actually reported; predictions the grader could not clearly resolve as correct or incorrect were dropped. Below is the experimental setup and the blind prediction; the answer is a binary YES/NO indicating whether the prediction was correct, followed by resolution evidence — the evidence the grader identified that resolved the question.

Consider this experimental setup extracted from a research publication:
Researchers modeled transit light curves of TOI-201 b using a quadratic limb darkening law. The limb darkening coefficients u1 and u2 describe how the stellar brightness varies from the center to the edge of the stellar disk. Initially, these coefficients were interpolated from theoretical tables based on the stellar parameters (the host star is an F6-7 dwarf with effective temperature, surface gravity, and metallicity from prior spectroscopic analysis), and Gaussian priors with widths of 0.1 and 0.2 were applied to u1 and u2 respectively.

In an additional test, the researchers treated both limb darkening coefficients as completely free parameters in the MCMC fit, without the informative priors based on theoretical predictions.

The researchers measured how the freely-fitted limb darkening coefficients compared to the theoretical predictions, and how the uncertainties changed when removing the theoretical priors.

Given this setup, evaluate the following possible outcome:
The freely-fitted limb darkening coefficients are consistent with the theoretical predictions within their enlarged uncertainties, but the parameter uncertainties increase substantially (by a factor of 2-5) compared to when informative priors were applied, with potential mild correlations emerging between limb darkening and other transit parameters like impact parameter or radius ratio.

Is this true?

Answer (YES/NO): YES